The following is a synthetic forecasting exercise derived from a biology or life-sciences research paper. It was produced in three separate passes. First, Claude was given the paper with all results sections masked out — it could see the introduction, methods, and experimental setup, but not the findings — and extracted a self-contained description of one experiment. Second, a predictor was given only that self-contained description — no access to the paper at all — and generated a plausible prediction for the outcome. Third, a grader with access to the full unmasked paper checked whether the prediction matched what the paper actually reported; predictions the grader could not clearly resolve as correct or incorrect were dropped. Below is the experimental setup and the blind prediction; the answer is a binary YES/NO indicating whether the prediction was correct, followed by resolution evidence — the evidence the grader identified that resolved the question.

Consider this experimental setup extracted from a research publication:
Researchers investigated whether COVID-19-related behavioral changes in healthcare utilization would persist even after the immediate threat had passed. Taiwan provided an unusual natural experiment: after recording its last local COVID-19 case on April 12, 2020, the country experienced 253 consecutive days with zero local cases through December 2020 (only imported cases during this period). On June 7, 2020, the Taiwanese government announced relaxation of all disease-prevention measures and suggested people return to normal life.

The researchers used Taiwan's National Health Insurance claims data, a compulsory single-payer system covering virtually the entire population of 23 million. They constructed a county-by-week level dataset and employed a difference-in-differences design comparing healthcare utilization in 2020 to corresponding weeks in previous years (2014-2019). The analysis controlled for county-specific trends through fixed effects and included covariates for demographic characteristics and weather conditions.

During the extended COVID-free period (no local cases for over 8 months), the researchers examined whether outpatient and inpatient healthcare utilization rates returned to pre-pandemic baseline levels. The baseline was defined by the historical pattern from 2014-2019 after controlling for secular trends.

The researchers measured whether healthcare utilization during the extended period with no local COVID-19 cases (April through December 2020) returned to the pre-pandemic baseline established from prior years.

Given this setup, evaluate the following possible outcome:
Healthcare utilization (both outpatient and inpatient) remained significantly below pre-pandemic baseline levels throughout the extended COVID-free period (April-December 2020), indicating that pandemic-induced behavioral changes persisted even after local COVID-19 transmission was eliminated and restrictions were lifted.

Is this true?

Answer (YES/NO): NO